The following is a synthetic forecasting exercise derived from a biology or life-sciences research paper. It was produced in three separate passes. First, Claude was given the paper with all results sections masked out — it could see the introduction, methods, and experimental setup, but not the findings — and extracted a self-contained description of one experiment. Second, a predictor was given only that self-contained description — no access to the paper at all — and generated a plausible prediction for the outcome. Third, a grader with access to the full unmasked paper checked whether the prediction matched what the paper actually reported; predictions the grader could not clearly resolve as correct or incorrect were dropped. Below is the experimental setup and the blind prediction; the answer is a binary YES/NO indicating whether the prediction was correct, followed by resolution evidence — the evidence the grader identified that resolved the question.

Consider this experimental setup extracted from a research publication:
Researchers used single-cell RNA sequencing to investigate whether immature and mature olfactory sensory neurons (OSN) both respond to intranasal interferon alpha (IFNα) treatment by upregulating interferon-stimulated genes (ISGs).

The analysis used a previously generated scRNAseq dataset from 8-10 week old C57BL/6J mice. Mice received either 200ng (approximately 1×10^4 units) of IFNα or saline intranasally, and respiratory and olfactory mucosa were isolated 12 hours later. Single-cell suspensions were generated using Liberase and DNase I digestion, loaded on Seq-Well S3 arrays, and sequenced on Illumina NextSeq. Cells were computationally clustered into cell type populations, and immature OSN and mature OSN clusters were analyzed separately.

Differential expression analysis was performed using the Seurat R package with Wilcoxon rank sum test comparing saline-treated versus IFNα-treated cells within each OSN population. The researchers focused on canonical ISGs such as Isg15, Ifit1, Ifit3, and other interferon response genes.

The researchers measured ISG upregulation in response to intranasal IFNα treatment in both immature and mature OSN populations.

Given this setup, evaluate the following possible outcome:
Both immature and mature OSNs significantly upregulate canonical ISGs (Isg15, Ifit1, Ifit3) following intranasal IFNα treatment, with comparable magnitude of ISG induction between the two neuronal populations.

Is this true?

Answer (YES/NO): NO